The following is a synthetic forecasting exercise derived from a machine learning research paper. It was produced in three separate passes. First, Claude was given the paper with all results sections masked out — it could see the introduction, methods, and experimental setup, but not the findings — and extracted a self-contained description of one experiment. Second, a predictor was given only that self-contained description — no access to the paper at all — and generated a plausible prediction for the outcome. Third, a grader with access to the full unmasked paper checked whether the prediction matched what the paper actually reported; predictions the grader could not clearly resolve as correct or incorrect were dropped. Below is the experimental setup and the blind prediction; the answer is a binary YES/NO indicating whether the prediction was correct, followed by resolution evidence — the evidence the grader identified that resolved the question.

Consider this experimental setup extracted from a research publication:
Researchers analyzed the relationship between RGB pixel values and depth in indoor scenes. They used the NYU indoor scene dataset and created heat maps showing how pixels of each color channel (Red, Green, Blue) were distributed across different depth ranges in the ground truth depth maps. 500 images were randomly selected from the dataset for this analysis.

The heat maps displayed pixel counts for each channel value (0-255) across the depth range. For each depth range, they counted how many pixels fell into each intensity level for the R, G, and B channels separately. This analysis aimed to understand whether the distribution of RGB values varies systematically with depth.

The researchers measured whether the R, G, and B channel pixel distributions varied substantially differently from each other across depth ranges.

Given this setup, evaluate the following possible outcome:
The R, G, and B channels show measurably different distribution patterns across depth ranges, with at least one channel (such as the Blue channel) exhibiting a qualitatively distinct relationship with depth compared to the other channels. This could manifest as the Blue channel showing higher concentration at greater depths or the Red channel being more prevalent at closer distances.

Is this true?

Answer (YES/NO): NO